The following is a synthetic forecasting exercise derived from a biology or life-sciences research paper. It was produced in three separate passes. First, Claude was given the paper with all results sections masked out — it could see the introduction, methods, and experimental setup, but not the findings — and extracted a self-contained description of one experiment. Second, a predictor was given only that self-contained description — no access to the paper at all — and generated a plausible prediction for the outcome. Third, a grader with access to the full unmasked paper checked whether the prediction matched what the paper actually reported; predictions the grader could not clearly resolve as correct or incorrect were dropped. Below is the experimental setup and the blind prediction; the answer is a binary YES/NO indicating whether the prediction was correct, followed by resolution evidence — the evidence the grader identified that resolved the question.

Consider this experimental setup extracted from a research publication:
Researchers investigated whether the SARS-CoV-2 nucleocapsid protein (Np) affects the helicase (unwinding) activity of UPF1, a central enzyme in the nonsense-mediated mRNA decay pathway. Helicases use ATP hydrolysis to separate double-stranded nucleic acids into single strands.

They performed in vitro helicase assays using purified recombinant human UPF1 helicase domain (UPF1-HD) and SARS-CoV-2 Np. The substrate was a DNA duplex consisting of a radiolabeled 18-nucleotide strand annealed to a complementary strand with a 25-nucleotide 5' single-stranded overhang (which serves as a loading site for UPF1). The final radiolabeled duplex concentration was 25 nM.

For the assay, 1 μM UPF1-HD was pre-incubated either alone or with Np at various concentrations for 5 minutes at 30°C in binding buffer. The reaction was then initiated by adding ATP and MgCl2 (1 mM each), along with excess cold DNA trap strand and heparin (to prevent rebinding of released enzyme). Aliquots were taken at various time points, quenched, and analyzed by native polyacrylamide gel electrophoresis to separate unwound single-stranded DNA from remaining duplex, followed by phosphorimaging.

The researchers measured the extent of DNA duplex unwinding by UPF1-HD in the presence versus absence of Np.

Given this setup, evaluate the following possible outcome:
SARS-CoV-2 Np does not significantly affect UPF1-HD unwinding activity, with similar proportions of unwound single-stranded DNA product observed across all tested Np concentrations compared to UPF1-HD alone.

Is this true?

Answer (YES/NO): NO